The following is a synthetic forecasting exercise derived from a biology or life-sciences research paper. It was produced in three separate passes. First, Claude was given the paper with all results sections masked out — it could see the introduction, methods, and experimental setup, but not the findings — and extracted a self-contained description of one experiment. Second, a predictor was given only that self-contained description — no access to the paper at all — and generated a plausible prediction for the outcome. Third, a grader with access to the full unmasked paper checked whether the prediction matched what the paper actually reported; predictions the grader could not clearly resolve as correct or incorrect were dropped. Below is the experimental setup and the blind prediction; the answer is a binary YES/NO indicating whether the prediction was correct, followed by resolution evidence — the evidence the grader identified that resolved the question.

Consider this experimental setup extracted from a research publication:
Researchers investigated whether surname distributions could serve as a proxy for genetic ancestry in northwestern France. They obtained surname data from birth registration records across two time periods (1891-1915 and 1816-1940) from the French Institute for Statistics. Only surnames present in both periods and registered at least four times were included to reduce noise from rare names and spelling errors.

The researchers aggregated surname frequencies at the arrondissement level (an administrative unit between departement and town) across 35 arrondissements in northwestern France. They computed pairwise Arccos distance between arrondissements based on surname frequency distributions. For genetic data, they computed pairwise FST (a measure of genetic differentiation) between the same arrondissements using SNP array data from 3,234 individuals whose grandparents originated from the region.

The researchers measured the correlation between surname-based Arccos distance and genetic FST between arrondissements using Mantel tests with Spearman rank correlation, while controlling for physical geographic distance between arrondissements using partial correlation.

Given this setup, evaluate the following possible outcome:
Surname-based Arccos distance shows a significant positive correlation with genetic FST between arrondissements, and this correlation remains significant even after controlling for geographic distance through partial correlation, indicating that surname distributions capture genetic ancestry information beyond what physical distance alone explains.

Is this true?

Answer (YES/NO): YES